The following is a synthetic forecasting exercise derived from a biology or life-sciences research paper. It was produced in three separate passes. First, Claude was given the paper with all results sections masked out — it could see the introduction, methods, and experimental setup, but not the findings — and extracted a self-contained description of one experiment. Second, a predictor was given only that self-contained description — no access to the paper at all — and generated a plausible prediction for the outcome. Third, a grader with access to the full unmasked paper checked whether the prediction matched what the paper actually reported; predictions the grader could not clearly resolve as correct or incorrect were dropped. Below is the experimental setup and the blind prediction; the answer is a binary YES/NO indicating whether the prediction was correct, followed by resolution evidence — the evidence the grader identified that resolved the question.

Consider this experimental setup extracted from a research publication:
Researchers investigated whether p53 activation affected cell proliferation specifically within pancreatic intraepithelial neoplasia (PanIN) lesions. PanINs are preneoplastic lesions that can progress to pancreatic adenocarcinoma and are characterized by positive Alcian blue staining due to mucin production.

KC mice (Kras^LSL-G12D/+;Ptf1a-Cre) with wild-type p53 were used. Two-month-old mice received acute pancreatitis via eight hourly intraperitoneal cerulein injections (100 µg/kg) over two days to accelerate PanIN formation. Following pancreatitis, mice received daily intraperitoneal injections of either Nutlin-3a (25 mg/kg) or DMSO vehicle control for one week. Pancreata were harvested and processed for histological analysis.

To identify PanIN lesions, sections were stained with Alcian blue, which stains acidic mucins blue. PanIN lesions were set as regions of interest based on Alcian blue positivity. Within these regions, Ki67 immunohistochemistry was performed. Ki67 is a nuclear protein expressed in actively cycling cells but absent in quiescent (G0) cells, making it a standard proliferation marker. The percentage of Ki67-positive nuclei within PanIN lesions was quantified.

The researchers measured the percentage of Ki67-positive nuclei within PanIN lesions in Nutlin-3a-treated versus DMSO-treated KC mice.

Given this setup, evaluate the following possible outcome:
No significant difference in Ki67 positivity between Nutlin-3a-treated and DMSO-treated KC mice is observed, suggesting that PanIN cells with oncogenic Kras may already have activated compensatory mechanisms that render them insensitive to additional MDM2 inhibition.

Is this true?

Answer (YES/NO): NO